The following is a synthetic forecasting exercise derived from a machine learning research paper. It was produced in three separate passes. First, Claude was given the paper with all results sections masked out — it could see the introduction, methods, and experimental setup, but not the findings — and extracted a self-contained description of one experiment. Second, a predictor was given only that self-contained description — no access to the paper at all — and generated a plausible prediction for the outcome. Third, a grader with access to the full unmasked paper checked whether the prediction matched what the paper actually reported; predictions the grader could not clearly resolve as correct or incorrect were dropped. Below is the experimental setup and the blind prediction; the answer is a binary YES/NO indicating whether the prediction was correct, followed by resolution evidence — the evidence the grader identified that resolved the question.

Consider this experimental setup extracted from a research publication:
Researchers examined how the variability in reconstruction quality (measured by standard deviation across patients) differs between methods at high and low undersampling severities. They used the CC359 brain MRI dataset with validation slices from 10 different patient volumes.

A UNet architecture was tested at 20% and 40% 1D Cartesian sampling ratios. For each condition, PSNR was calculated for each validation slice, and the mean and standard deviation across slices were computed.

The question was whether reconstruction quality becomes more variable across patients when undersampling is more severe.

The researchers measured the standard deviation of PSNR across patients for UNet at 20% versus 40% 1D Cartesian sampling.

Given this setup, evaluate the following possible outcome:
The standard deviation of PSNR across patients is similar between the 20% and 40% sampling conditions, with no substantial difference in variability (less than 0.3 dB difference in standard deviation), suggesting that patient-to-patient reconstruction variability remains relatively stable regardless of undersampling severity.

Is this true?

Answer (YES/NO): YES